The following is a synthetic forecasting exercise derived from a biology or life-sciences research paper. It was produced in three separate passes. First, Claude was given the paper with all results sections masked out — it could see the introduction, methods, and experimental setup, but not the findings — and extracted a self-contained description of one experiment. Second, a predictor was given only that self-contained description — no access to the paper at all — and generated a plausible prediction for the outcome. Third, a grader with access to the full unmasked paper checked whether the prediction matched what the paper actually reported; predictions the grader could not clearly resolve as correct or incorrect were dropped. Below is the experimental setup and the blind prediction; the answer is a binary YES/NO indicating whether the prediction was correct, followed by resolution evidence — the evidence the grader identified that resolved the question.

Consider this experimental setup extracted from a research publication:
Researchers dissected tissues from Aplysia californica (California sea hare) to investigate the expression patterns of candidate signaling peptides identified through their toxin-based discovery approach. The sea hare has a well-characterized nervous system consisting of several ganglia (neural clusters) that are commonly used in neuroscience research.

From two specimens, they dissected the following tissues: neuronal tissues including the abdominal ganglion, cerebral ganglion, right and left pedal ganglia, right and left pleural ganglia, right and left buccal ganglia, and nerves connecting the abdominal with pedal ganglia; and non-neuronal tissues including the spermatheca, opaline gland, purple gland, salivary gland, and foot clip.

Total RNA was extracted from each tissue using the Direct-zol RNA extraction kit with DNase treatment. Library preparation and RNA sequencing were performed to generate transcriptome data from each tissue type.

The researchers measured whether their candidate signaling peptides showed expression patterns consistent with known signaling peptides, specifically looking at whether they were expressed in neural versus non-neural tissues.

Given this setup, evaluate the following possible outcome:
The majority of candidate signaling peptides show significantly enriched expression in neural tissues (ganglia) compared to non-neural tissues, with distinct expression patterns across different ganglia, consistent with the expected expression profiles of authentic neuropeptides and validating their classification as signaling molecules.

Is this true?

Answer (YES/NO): YES